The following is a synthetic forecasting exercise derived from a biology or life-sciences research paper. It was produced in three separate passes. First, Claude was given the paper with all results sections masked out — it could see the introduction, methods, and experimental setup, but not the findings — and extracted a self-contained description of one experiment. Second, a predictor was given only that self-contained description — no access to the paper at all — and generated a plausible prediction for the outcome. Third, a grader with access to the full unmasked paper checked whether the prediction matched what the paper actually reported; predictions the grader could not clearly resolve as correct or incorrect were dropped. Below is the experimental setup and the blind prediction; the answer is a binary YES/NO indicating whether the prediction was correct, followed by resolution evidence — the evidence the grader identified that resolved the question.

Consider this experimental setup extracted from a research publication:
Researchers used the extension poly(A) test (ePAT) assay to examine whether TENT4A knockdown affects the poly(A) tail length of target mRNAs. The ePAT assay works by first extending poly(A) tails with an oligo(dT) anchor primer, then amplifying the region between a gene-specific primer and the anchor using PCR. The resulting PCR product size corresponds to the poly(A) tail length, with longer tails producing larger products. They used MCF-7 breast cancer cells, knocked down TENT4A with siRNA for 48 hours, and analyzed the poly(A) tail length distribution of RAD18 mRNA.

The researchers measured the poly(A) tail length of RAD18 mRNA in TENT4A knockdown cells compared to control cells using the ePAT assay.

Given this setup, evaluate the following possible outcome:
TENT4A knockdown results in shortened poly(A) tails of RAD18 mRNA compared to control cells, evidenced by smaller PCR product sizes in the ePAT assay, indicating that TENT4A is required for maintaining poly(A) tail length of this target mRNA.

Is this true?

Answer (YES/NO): YES